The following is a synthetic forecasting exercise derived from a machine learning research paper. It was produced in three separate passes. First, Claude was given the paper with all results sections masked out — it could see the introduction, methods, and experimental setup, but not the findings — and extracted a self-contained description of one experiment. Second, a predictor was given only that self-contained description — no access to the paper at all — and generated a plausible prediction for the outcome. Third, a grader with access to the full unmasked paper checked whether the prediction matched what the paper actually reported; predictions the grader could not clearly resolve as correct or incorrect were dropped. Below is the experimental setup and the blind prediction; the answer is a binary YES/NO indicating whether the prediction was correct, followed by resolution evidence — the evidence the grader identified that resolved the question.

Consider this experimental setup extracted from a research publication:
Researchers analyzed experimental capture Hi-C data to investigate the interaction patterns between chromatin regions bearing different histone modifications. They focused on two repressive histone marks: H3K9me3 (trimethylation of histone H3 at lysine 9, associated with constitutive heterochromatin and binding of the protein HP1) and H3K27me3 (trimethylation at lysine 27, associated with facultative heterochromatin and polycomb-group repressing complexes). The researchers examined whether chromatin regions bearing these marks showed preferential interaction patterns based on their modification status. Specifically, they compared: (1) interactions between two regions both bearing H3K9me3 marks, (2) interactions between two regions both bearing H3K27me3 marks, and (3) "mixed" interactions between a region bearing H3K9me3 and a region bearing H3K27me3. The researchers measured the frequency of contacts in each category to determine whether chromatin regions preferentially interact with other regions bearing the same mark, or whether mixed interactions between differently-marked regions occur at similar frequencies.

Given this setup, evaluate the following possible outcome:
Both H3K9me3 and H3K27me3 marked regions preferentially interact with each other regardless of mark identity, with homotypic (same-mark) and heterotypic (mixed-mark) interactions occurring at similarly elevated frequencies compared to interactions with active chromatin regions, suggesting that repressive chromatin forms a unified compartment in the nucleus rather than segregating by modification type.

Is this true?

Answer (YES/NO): NO